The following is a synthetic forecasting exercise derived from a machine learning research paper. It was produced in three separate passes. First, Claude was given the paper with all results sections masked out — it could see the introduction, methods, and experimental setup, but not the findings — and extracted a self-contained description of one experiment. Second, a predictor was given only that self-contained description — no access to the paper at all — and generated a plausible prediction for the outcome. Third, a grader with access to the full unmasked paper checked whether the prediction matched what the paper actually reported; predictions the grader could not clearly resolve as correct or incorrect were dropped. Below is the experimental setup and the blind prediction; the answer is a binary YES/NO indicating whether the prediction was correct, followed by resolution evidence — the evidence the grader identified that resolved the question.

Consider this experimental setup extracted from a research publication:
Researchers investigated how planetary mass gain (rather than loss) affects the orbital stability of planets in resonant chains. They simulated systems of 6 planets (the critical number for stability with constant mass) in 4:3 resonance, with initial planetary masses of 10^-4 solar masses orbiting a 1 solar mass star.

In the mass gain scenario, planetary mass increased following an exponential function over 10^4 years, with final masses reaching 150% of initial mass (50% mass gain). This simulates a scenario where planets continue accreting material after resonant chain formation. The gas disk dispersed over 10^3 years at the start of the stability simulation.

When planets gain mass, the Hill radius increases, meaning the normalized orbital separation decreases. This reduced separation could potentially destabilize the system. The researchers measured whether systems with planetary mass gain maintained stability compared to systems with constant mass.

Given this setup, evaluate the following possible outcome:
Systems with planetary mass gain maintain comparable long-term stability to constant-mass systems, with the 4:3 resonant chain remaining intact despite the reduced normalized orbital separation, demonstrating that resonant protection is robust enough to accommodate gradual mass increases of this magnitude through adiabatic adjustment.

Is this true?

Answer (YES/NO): NO